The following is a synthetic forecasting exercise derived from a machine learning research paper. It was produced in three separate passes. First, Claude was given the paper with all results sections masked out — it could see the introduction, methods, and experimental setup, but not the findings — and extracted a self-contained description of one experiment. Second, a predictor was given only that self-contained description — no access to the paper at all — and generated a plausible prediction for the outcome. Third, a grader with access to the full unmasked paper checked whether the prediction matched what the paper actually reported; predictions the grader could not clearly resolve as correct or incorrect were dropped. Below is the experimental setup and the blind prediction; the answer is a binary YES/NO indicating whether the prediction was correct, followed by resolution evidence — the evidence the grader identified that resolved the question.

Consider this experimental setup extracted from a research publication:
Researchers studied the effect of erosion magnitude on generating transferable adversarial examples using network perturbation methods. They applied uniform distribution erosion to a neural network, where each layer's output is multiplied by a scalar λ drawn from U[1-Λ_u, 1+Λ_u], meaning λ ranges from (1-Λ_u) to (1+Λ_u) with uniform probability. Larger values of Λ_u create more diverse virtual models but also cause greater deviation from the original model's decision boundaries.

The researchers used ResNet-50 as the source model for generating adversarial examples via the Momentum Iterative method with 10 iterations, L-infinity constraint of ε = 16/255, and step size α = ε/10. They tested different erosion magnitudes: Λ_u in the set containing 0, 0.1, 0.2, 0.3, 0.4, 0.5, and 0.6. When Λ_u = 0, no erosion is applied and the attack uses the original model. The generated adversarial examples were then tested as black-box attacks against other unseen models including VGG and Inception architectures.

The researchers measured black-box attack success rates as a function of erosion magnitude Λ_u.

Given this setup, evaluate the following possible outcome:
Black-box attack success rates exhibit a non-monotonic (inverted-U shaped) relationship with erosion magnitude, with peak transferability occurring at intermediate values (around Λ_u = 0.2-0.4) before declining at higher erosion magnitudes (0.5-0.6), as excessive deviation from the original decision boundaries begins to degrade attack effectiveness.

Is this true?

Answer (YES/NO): NO